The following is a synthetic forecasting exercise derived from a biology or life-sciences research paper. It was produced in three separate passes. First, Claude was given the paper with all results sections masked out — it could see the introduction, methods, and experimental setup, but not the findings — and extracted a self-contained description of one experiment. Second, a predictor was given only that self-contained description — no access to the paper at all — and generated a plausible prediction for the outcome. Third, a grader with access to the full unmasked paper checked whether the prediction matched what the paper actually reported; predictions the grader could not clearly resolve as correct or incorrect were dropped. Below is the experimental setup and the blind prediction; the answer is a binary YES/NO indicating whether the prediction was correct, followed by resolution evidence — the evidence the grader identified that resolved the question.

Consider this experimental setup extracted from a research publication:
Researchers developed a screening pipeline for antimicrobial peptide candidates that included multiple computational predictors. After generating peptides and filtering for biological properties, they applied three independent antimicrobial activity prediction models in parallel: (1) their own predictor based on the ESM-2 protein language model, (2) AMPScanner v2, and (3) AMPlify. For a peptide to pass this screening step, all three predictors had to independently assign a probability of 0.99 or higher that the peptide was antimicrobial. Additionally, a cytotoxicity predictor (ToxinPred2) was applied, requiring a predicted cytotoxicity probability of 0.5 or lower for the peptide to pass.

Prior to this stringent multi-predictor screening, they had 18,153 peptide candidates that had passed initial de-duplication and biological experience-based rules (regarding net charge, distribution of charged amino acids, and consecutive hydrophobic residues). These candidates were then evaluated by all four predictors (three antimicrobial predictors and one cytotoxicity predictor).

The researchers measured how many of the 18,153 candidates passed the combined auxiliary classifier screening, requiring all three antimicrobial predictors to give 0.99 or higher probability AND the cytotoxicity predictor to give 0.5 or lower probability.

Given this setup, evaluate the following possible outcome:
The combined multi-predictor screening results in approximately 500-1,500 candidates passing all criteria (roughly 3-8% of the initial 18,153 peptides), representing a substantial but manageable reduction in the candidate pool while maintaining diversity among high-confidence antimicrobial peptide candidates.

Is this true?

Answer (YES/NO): NO